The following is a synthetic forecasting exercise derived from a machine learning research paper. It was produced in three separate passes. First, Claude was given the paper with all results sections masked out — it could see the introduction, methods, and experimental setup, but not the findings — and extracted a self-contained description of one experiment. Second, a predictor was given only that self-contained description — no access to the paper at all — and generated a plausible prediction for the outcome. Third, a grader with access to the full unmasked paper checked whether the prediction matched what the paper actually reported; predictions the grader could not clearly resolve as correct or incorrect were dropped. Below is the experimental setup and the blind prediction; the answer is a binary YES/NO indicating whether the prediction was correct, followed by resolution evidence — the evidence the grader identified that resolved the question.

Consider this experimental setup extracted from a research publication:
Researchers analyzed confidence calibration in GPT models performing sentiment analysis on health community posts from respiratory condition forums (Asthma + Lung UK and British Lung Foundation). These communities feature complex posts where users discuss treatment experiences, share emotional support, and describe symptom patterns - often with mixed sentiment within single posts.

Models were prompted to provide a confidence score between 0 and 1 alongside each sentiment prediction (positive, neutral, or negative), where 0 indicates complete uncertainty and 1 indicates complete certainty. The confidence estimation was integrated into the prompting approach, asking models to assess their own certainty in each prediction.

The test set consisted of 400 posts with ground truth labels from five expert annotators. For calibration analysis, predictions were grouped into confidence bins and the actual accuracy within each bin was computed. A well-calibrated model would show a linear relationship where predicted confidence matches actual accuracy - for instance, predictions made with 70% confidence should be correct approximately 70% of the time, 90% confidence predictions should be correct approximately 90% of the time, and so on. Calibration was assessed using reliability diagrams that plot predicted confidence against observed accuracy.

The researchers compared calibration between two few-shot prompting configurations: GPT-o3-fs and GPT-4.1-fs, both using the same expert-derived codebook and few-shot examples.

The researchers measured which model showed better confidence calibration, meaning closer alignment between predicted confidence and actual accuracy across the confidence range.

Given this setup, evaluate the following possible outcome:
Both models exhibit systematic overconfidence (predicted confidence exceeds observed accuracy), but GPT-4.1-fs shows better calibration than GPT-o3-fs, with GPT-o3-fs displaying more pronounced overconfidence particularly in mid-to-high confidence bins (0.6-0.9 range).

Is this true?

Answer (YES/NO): NO